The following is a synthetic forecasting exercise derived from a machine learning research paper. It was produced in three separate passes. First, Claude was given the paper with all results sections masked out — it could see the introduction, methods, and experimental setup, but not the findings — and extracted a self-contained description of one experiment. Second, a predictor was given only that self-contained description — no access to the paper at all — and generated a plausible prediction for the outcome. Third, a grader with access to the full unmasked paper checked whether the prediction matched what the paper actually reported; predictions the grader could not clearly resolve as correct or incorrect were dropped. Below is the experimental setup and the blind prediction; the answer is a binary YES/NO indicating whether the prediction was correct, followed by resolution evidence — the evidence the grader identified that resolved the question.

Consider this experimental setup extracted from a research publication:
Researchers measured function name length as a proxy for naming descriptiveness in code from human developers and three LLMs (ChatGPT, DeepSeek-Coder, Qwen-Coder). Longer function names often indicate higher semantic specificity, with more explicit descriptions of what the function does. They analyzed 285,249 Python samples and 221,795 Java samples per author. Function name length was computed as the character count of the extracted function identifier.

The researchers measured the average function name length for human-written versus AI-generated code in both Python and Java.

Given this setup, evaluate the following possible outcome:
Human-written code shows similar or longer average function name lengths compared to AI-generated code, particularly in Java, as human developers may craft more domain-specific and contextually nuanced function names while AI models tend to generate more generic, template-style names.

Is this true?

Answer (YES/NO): NO